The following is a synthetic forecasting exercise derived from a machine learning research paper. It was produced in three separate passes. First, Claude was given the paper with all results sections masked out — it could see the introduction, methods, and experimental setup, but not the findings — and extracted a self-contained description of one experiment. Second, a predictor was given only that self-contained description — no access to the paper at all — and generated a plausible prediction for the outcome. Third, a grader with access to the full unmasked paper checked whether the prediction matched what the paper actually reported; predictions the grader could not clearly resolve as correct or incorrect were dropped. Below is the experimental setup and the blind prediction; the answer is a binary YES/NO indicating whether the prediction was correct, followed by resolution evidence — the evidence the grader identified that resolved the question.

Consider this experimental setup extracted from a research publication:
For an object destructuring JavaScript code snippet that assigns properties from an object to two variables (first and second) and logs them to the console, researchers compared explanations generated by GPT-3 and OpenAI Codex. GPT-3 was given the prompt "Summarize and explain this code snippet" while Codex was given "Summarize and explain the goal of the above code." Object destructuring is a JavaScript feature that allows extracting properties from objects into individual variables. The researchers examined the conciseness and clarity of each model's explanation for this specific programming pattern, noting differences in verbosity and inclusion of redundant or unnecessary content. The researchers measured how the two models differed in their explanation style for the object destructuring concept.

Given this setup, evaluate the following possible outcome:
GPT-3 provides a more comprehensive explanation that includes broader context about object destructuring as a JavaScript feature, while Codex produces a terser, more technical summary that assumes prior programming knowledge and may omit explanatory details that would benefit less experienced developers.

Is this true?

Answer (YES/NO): NO